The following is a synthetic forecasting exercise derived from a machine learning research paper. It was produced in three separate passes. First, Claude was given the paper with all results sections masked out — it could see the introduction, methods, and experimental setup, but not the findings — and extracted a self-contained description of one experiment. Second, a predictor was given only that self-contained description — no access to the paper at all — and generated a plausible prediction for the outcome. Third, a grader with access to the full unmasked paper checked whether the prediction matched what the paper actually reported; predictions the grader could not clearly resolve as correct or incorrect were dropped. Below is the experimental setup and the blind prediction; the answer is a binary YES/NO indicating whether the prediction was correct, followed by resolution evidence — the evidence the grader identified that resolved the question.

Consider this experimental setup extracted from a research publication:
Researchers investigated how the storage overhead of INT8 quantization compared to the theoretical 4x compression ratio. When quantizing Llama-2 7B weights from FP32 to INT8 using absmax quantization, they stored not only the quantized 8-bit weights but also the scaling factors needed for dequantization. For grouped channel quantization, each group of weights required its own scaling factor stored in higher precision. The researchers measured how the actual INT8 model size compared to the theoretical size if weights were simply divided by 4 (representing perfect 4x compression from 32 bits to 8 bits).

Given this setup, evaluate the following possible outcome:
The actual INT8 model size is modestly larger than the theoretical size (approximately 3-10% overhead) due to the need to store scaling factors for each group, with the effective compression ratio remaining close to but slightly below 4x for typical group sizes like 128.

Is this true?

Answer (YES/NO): NO